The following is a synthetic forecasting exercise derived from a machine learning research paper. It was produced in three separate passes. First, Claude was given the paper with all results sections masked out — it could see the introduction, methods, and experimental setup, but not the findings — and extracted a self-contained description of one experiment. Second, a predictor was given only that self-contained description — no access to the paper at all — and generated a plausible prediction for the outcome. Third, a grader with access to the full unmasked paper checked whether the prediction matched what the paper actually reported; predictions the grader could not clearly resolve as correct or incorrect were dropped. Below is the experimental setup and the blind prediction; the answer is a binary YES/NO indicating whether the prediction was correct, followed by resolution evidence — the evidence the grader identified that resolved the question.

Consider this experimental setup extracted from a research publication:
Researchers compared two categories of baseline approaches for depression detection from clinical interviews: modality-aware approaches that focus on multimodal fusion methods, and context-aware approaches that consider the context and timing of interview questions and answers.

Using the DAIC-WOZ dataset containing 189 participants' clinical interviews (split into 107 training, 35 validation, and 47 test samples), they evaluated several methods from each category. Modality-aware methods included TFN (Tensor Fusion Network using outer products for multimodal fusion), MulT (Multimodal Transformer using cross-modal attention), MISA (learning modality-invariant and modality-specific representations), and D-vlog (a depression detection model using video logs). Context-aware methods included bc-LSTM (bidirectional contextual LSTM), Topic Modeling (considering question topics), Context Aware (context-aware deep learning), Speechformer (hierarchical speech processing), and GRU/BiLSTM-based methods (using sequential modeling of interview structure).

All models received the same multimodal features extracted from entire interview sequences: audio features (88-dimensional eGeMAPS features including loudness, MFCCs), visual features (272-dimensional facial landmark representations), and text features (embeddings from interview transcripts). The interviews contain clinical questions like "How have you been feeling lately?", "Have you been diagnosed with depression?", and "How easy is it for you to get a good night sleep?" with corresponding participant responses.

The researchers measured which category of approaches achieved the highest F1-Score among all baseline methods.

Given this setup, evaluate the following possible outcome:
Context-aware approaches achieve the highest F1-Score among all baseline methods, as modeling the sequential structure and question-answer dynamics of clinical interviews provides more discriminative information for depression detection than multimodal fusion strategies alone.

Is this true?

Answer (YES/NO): YES